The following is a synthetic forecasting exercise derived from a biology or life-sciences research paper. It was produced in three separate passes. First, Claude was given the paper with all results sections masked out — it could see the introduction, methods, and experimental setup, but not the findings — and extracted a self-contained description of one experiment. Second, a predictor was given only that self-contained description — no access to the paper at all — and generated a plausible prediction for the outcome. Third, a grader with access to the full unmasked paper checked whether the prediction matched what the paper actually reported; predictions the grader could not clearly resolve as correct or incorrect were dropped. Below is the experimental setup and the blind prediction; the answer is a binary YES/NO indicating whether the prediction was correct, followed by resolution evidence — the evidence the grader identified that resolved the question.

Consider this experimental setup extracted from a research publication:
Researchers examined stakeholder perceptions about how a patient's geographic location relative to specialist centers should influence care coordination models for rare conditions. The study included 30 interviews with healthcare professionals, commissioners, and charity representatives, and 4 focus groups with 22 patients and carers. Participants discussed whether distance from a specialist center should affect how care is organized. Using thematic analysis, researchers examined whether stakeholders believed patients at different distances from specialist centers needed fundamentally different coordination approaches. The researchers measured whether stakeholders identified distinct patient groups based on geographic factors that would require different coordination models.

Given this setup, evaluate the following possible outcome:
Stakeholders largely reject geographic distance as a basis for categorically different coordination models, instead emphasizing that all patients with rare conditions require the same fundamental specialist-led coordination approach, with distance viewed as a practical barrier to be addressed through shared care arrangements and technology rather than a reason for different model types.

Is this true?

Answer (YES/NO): NO